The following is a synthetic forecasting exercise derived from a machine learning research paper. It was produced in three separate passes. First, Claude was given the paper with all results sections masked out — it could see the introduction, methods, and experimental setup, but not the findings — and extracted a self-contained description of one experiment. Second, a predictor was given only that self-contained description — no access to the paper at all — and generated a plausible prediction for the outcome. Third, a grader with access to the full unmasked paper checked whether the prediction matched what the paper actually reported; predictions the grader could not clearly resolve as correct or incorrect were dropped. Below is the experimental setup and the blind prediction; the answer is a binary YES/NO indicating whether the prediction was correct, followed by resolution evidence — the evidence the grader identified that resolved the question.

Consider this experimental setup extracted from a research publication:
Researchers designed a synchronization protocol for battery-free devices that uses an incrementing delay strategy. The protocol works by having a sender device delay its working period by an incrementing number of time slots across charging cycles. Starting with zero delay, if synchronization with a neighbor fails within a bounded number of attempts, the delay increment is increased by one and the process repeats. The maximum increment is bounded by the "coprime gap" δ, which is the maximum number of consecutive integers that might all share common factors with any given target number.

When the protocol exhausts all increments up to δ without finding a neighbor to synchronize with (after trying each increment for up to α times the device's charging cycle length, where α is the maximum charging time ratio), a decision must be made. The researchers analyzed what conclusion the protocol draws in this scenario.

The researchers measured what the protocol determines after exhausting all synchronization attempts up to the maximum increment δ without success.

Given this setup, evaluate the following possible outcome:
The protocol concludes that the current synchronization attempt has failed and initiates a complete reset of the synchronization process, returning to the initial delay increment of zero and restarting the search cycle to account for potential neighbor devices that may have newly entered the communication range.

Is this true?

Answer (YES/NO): NO